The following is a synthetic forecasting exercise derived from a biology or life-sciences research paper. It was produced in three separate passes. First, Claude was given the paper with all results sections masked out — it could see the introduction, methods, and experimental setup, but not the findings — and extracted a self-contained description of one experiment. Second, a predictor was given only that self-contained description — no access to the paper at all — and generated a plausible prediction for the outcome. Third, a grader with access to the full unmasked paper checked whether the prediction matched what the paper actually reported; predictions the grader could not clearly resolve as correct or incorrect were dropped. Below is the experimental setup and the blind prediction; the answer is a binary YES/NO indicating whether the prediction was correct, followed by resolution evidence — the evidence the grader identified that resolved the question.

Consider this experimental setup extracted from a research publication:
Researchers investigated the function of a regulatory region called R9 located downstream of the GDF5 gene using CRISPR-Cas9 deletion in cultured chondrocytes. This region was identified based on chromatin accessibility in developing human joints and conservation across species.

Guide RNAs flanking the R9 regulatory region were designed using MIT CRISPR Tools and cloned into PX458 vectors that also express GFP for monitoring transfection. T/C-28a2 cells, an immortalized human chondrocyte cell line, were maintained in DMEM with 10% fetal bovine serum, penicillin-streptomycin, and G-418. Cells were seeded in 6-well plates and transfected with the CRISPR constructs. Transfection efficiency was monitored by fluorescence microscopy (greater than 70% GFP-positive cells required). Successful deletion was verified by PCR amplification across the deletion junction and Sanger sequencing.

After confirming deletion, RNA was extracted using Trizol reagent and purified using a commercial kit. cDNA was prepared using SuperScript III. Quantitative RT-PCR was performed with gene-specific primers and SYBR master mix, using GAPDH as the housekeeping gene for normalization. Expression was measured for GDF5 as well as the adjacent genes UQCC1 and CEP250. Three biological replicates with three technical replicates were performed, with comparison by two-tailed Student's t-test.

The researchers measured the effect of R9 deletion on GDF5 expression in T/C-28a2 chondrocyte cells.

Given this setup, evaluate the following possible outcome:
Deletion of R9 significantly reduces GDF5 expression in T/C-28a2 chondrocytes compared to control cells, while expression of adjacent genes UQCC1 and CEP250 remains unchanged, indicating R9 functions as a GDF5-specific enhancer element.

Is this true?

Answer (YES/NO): NO